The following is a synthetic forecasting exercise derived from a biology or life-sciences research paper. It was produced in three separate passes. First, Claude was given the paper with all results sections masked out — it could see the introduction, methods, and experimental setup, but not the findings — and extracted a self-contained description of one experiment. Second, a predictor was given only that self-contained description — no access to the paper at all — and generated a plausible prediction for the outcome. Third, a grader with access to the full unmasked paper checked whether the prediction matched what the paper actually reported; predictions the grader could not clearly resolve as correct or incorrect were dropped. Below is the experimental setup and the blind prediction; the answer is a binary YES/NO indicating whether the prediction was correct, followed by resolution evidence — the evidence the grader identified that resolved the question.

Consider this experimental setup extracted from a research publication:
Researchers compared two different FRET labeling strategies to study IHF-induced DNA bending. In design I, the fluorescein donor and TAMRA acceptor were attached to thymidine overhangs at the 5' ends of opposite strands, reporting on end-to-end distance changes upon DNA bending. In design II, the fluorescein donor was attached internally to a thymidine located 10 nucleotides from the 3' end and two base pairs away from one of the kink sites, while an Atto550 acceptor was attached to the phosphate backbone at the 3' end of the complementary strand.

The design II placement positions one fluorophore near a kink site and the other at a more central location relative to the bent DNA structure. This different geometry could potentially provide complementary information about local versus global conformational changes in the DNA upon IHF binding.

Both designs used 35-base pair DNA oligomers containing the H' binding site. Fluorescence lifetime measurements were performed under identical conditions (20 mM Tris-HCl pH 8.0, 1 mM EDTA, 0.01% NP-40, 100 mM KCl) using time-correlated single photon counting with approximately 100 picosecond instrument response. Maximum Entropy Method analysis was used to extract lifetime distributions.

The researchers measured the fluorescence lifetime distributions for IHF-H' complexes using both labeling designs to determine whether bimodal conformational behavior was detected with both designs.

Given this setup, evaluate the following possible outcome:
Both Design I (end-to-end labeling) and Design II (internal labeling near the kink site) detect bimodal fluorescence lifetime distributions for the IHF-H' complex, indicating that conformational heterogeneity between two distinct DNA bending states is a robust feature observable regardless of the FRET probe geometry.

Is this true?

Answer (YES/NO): YES